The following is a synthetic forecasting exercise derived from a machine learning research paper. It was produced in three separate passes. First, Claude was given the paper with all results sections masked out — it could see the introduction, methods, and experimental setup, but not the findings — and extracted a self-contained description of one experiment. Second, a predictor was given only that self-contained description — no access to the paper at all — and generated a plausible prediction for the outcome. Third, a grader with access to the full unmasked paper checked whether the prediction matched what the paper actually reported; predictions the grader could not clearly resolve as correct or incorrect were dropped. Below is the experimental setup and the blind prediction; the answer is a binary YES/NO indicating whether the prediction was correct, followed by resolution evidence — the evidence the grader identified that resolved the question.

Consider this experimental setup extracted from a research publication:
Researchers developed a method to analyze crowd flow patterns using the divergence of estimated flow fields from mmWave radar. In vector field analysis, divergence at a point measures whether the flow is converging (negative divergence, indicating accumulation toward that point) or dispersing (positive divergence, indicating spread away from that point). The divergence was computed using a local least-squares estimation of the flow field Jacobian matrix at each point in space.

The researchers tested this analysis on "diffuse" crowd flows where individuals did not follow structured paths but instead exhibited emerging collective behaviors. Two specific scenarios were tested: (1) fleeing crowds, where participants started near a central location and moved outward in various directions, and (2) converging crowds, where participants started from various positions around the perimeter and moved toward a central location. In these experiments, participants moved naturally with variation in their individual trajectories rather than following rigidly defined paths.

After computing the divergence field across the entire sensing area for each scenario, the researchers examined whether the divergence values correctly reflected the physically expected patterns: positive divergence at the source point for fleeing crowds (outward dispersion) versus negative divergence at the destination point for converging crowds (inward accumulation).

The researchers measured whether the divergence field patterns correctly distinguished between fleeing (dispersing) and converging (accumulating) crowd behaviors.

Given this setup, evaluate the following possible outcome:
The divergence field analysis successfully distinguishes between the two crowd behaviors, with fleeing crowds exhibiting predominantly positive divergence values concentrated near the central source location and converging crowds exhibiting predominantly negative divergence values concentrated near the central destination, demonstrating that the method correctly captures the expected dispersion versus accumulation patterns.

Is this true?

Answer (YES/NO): YES